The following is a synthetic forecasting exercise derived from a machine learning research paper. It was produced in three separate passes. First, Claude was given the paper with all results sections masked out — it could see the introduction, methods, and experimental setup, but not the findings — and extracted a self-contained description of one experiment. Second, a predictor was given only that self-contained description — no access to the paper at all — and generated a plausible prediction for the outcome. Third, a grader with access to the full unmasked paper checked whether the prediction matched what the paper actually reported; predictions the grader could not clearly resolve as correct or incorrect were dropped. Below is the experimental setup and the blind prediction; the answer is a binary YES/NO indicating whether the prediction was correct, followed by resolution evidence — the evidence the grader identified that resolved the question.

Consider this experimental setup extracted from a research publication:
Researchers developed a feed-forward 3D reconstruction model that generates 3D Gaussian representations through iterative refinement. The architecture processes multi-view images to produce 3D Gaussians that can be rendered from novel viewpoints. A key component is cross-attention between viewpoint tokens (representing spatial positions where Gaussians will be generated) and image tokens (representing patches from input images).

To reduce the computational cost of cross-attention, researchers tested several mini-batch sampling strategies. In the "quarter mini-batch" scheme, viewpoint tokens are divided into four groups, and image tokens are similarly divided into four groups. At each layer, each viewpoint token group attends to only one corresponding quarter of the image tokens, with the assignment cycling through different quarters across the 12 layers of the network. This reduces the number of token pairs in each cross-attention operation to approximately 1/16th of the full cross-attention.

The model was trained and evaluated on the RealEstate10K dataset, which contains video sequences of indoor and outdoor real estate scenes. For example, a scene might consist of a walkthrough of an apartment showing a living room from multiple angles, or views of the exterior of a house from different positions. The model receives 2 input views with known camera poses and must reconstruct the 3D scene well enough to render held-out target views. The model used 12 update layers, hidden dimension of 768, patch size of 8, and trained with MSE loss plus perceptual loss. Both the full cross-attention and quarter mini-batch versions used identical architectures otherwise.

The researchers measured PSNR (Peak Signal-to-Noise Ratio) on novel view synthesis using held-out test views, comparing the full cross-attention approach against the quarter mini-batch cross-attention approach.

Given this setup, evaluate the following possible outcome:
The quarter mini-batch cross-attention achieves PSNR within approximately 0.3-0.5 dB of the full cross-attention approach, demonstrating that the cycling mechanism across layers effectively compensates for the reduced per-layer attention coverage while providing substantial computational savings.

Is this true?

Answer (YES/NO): YES